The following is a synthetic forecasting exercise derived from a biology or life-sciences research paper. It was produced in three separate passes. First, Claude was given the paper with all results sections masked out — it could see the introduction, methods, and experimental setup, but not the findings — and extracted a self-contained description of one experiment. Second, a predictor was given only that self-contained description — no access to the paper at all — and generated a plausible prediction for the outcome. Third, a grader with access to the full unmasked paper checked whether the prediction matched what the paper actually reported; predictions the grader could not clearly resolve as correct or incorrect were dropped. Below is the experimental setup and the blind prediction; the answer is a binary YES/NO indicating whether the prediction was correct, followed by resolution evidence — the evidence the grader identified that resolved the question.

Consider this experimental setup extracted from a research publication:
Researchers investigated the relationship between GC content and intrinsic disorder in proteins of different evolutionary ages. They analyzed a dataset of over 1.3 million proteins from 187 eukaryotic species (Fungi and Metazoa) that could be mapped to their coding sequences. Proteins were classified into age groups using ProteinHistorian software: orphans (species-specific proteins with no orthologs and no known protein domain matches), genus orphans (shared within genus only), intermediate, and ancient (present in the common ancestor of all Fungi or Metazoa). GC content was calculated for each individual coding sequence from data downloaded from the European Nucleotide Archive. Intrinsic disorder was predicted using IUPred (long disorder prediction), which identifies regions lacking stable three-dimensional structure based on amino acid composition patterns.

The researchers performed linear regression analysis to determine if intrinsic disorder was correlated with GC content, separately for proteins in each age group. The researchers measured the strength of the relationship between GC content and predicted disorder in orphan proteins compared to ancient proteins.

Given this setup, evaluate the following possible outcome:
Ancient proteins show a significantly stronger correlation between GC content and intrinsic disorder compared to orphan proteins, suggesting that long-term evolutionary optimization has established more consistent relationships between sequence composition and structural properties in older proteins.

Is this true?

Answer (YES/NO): NO